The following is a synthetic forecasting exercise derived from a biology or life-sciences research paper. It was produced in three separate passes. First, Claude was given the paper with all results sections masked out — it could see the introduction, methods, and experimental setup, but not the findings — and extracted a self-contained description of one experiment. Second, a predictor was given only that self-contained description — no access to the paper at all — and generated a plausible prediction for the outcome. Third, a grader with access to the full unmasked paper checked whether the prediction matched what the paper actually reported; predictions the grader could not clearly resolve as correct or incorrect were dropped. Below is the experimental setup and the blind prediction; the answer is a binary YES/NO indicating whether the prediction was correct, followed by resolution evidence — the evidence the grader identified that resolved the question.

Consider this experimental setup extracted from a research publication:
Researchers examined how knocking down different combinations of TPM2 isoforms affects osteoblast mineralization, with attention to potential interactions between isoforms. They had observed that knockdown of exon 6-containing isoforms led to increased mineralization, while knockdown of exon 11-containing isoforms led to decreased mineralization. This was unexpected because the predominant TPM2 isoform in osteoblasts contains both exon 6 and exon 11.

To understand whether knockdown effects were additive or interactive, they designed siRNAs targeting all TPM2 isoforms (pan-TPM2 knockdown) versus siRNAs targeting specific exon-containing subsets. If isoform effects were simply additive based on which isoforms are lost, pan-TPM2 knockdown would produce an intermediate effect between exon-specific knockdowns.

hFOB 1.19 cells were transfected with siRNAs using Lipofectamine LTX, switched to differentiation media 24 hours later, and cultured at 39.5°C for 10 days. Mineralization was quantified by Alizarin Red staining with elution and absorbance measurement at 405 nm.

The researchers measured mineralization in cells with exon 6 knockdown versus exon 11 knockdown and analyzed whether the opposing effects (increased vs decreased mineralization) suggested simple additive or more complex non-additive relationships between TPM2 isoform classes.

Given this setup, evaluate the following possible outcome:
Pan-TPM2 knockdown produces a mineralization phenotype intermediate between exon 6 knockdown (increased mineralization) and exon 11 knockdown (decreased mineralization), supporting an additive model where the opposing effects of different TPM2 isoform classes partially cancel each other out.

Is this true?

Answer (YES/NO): NO